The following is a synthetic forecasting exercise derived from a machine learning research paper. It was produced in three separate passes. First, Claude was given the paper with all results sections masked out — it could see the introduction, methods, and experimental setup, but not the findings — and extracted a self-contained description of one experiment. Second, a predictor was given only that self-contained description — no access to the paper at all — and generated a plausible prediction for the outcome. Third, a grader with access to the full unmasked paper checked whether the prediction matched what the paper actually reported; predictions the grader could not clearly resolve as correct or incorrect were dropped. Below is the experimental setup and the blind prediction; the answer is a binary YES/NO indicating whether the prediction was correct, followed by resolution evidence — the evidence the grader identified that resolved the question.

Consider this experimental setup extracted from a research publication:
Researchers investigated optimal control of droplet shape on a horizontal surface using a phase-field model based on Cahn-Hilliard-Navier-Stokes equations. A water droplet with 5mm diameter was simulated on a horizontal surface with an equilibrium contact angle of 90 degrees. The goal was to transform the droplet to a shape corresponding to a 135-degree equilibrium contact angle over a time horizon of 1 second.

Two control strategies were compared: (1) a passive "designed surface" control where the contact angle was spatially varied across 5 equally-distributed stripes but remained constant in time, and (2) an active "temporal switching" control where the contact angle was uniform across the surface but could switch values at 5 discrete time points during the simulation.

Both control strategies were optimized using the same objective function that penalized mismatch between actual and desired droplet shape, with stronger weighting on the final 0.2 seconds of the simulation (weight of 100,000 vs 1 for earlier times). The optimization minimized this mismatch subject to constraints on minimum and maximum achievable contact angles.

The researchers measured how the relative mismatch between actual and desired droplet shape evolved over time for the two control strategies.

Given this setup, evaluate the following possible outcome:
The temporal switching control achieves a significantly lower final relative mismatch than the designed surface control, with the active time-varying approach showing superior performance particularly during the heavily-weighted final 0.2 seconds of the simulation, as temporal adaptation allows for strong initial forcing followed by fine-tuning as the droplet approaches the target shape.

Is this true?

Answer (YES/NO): NO